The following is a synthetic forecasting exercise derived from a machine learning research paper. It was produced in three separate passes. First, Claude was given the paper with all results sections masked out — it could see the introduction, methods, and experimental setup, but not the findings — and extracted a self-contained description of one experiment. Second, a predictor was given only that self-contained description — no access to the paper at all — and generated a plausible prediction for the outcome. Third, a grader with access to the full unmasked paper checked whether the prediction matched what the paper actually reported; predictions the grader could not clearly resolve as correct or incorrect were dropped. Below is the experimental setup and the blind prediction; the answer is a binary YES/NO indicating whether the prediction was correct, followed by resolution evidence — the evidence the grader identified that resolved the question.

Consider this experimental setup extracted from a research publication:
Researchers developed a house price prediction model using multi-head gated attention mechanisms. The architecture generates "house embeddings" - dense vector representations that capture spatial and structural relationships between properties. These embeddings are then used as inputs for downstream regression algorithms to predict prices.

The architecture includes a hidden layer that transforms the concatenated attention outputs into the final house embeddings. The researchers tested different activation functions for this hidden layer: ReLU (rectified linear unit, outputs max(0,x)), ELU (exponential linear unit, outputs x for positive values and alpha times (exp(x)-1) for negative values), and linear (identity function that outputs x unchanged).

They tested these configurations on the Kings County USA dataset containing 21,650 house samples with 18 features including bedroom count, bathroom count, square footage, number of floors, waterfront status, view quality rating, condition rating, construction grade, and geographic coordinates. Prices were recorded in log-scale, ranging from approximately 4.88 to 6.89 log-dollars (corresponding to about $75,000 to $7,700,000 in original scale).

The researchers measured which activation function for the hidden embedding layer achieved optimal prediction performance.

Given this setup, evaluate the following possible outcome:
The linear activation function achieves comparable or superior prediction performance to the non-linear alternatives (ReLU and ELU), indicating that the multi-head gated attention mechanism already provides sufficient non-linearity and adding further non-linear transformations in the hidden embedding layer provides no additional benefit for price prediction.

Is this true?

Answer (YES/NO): YES